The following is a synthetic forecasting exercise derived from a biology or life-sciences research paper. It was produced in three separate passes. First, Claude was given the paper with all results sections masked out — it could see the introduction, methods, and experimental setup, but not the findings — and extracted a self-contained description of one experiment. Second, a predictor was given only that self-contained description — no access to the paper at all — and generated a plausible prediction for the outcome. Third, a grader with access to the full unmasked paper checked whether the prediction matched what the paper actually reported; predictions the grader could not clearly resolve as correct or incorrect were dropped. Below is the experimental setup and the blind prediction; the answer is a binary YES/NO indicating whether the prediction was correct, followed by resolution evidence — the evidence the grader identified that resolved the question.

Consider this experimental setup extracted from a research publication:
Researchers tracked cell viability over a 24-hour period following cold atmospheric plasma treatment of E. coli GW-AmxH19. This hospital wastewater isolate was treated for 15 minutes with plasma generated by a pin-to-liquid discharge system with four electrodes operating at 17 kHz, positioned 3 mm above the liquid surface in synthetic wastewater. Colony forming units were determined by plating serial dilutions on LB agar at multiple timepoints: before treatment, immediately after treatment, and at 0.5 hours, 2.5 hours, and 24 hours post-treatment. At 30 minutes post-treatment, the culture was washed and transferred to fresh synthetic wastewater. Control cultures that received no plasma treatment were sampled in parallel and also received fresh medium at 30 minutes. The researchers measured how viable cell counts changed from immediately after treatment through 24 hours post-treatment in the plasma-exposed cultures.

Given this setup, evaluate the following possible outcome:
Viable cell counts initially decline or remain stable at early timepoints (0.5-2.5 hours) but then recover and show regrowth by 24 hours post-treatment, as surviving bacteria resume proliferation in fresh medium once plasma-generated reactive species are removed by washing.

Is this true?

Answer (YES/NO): YES